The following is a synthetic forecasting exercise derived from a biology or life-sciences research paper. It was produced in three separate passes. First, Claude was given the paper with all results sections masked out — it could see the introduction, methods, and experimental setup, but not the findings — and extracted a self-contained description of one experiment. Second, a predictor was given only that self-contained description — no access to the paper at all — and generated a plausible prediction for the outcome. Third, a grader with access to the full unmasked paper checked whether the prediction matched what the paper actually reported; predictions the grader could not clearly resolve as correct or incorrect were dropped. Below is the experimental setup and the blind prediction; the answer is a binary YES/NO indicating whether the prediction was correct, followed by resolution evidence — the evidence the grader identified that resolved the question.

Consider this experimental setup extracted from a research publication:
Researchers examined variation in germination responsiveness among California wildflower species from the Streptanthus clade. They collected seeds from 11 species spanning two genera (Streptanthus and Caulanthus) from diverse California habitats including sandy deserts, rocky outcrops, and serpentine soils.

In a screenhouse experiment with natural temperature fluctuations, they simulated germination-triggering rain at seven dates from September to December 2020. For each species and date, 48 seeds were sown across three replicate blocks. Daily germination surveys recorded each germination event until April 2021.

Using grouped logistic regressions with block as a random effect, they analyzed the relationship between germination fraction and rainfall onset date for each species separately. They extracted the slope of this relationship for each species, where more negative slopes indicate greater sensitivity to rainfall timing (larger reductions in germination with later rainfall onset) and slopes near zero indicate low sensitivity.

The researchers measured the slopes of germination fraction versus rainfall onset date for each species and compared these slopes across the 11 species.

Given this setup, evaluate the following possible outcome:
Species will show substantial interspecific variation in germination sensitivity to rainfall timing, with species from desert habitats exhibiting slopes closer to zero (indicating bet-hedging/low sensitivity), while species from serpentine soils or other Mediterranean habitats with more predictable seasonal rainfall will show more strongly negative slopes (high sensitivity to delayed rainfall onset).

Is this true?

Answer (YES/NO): YES